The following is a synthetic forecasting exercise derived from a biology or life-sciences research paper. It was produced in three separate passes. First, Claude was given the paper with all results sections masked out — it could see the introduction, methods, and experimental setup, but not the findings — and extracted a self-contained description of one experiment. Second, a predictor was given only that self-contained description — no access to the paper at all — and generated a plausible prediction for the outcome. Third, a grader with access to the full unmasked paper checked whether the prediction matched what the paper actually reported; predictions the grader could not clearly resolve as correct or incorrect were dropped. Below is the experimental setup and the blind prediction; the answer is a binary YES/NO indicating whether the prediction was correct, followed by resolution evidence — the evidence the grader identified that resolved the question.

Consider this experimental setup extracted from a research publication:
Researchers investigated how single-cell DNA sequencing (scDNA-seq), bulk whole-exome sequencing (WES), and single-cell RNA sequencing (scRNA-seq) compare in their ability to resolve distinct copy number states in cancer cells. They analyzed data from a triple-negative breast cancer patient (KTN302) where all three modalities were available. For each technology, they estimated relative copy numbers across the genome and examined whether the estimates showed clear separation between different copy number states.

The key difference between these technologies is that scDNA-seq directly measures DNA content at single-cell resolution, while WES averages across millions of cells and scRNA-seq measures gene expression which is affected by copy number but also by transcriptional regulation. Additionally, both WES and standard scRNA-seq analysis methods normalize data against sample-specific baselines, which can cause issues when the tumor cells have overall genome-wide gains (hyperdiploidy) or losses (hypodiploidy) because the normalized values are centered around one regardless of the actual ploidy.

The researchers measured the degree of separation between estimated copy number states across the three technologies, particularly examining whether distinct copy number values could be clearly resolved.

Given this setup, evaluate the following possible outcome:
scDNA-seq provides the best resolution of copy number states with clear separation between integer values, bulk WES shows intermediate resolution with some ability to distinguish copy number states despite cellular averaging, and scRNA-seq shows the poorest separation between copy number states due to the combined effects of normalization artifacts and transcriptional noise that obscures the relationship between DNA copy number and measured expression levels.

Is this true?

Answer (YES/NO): NO